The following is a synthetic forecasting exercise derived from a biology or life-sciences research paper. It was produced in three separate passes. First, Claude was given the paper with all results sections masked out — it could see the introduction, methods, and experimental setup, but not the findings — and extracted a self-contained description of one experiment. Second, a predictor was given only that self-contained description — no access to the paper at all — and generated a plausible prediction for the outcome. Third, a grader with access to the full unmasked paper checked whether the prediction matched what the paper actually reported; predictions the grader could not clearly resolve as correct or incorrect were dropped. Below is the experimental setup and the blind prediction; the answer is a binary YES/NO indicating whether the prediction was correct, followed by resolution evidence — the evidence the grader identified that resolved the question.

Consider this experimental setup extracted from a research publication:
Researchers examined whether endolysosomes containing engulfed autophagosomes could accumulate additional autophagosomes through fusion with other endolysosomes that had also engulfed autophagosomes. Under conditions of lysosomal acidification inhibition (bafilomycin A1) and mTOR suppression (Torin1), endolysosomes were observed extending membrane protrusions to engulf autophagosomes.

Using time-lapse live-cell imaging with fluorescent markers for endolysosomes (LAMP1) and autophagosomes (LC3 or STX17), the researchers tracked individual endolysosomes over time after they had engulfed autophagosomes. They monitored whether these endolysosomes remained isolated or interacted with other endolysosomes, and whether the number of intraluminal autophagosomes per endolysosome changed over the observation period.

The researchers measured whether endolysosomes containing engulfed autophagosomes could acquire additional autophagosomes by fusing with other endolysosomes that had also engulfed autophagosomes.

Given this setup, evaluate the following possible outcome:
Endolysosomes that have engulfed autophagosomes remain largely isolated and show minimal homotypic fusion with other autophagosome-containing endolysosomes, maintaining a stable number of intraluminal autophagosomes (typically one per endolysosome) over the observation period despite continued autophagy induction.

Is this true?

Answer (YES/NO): NO